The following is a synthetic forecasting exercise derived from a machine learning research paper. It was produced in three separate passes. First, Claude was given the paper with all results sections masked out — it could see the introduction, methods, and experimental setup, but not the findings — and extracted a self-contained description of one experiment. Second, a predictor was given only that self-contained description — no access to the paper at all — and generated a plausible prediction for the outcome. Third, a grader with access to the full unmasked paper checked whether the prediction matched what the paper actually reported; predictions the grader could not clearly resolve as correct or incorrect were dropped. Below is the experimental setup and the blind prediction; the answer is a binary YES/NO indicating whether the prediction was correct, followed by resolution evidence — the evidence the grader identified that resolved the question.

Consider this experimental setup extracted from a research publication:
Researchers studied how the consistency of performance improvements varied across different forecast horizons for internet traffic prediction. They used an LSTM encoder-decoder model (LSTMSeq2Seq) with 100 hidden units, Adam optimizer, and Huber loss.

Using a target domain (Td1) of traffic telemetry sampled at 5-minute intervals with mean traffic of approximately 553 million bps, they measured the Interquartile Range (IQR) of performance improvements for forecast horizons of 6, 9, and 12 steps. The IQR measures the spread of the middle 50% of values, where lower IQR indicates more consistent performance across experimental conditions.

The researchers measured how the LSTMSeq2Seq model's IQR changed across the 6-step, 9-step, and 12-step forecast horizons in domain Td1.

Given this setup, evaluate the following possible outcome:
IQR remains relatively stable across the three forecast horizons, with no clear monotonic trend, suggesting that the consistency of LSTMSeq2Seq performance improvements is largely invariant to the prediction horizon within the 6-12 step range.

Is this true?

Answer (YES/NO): NO